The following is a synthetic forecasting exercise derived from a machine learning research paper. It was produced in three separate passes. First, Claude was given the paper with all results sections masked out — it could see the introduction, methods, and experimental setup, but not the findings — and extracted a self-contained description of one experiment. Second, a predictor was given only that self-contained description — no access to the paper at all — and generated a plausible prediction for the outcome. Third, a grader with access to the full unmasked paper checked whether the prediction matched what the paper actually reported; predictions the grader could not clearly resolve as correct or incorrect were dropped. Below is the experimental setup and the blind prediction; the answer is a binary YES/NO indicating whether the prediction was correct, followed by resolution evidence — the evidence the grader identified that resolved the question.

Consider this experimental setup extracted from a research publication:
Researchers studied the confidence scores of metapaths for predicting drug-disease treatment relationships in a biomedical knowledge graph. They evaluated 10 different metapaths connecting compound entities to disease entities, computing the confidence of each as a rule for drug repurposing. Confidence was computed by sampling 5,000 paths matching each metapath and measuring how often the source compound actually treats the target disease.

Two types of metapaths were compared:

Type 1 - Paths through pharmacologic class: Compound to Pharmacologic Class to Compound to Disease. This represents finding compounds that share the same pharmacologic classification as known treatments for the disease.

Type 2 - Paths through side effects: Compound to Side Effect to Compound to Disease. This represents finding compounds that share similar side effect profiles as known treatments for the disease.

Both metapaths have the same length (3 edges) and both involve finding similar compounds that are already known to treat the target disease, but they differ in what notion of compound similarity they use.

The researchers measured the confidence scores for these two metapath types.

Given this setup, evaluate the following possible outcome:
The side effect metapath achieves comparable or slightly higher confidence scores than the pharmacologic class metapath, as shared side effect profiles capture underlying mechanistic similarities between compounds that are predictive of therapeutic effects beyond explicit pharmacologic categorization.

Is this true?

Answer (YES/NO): NO